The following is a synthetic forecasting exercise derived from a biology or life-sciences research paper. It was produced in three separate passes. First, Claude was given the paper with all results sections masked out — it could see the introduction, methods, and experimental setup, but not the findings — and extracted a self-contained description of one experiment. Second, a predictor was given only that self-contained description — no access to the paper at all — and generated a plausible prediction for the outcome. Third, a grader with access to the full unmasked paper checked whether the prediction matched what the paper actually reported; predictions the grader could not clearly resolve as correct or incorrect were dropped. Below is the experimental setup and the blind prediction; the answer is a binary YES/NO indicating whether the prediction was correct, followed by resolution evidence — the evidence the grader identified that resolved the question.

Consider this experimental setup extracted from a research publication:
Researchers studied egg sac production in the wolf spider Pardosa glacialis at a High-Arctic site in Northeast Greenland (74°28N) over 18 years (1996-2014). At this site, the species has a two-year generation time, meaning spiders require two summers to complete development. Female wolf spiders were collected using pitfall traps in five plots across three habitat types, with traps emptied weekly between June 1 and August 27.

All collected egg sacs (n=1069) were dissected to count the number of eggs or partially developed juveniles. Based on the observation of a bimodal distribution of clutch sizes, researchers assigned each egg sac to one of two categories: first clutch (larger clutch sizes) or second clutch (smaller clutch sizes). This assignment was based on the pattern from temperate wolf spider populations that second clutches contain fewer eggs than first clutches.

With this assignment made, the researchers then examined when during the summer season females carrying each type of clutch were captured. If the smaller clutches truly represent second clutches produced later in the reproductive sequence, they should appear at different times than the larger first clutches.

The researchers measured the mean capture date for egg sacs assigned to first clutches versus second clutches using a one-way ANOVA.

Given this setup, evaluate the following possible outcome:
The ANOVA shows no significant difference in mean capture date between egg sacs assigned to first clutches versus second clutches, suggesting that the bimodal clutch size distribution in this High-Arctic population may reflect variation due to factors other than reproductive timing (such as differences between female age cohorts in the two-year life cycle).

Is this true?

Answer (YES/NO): NO